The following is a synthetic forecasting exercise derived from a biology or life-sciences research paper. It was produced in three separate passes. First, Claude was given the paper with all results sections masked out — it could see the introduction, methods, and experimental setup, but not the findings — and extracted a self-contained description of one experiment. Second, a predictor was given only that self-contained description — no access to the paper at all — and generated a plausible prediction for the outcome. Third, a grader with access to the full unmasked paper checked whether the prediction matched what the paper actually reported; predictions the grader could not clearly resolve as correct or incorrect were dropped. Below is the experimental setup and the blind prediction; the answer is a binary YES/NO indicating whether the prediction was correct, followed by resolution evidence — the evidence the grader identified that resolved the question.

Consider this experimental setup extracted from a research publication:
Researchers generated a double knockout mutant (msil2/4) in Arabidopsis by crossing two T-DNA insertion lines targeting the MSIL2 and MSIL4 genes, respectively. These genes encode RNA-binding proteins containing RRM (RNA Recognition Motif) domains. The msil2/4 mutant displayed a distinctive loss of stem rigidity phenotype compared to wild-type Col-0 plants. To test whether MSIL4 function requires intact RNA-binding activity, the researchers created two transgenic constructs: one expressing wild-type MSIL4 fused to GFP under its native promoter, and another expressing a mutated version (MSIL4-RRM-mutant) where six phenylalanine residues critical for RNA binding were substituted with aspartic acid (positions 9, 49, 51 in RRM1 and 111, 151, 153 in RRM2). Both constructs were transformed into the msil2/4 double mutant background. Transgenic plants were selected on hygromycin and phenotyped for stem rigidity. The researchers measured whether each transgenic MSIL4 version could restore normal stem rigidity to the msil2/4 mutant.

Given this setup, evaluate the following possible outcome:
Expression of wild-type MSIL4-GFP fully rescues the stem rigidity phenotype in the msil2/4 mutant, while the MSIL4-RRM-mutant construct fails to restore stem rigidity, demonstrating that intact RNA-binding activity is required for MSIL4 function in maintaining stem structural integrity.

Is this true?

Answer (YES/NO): YES